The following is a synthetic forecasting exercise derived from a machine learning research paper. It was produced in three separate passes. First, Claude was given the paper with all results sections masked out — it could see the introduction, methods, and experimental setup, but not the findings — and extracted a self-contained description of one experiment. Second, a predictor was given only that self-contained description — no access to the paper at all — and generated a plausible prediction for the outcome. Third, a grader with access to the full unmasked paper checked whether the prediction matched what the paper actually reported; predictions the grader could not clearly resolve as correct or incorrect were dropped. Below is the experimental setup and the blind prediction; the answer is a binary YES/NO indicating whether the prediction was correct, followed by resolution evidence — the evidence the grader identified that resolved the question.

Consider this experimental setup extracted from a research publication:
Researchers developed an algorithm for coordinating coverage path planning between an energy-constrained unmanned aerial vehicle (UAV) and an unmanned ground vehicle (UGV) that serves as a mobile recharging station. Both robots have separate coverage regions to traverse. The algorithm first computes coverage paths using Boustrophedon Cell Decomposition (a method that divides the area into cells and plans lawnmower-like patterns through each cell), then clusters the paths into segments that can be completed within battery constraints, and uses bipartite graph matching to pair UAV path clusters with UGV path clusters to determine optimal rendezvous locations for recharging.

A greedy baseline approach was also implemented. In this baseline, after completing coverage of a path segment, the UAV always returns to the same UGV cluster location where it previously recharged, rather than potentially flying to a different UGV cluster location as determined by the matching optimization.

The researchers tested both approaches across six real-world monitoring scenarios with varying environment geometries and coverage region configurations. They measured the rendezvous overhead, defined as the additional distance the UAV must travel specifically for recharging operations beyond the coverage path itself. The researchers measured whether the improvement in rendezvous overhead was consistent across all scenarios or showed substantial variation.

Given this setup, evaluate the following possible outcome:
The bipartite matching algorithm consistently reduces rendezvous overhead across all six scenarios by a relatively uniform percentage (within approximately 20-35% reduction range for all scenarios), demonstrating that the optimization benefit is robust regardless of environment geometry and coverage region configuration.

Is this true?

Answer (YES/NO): NO